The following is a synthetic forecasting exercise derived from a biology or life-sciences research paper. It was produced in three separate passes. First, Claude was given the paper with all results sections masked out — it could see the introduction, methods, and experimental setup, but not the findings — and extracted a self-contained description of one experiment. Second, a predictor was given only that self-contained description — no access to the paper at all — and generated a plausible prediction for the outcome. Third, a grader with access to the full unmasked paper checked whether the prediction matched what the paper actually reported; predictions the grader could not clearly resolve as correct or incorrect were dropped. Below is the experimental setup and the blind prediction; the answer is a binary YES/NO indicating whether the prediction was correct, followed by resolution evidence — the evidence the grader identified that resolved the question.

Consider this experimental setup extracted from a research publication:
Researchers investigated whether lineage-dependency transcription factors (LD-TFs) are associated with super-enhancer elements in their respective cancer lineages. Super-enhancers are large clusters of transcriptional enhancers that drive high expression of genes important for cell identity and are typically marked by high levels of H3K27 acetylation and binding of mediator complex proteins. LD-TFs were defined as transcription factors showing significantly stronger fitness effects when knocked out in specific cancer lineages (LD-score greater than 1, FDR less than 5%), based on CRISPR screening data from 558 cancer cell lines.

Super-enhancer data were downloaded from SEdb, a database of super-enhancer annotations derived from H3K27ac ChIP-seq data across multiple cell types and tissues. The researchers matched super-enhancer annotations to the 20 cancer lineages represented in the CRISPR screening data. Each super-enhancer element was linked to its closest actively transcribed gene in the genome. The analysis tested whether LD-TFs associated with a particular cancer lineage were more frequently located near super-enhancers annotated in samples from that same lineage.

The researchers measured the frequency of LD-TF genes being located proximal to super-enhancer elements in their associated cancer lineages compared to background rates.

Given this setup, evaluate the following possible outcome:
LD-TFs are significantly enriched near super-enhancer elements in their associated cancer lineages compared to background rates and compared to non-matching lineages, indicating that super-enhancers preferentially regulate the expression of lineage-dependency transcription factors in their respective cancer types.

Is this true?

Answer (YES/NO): YES